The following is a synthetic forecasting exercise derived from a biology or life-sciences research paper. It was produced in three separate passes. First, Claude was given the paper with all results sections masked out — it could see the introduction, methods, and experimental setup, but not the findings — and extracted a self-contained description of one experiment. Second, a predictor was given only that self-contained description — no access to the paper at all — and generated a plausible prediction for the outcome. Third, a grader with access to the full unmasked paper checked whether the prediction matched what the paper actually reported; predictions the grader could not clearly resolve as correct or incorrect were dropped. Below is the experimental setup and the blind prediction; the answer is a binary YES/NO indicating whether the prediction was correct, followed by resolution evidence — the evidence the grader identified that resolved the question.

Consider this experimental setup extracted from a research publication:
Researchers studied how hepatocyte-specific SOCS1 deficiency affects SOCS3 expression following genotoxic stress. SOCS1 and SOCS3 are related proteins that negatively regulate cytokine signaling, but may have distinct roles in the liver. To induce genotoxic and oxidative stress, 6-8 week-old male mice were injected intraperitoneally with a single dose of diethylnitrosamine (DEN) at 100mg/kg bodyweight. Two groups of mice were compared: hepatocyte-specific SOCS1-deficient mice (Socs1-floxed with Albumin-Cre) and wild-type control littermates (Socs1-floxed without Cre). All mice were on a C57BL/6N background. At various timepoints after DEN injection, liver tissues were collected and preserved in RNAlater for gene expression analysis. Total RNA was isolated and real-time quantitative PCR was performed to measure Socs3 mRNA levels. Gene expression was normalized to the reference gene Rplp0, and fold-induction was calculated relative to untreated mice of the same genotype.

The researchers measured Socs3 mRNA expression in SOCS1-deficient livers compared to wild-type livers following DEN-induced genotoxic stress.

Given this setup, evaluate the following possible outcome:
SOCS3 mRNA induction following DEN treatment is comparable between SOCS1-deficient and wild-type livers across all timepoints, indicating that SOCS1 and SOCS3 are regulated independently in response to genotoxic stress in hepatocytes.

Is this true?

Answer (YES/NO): NO